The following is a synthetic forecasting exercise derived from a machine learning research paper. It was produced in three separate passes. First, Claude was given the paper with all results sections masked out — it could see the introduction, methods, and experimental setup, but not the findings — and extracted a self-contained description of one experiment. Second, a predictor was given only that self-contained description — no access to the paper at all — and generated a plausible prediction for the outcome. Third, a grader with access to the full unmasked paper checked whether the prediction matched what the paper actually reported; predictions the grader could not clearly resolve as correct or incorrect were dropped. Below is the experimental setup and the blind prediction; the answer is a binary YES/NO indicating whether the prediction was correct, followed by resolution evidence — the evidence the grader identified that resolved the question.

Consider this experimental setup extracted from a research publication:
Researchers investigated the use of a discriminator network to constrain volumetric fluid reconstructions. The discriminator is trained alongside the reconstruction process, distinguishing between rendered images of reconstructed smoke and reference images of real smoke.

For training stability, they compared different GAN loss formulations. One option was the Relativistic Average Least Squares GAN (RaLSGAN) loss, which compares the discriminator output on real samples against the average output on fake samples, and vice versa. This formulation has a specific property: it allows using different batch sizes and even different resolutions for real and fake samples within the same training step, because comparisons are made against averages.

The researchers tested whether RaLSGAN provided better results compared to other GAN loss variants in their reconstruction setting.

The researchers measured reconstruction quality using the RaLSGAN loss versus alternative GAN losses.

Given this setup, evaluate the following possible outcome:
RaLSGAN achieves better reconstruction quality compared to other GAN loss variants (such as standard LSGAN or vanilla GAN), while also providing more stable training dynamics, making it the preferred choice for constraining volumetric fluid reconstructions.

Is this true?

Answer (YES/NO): YES